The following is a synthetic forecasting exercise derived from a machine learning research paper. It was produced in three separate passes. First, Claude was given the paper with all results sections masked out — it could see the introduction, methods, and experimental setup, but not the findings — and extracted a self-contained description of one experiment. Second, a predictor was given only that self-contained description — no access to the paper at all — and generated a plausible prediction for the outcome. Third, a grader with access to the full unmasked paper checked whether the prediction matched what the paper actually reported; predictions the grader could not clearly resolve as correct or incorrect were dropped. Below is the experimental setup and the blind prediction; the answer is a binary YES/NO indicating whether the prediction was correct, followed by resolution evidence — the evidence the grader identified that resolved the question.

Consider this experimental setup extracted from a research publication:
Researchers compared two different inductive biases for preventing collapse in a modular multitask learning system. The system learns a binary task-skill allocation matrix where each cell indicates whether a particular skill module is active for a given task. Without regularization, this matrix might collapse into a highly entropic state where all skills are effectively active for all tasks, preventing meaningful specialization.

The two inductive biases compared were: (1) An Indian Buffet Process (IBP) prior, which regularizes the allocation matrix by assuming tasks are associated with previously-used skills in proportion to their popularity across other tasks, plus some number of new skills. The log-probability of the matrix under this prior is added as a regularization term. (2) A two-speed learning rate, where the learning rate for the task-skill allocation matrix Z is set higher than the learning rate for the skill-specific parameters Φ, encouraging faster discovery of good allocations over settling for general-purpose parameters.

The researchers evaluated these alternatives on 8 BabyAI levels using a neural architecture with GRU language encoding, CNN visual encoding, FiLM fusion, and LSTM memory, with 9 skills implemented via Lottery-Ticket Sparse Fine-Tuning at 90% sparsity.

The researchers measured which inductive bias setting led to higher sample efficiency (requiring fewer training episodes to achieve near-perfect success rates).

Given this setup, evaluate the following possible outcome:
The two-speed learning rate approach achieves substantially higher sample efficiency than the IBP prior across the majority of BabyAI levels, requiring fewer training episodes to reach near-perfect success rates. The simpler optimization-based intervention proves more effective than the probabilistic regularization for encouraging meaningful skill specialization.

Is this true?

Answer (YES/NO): NO